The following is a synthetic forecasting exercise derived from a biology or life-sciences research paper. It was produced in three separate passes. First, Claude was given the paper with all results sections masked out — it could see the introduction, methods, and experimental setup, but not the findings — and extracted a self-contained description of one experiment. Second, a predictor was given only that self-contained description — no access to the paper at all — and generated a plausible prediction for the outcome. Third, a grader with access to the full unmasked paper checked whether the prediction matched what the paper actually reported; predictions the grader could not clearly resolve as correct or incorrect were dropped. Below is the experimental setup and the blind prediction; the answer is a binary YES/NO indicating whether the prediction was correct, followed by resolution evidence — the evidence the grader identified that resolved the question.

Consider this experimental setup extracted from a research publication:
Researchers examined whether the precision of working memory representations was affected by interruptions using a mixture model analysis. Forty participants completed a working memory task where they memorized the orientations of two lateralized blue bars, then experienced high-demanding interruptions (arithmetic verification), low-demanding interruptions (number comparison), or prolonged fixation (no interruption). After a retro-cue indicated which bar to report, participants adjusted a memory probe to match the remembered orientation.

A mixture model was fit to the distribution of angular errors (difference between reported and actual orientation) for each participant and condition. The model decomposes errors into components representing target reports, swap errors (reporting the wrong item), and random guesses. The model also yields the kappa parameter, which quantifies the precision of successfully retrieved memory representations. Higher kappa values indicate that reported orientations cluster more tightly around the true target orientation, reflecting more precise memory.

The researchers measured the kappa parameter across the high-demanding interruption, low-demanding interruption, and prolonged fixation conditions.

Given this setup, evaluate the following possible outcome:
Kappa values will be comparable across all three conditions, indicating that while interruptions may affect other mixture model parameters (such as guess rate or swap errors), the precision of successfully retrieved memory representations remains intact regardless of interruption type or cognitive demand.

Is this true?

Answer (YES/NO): NO